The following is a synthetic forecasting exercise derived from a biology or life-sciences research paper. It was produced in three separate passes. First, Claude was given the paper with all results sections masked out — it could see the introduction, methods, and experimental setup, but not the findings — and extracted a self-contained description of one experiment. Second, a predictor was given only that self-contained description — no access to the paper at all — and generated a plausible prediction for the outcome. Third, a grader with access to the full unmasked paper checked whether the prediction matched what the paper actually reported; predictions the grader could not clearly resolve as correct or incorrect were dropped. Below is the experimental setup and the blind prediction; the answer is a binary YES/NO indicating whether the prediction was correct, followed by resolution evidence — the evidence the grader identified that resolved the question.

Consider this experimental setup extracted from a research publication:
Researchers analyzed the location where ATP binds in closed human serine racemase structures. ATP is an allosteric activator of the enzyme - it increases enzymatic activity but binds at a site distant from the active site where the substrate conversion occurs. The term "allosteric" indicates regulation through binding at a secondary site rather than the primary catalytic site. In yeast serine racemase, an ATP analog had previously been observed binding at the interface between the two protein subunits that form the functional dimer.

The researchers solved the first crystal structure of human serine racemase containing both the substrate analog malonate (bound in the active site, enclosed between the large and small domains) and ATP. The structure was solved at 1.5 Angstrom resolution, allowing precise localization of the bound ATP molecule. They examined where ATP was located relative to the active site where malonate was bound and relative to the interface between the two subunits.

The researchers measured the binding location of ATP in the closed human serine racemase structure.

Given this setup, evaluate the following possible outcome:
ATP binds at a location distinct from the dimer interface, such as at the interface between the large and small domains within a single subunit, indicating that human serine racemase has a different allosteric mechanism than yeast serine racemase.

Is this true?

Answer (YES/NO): NO